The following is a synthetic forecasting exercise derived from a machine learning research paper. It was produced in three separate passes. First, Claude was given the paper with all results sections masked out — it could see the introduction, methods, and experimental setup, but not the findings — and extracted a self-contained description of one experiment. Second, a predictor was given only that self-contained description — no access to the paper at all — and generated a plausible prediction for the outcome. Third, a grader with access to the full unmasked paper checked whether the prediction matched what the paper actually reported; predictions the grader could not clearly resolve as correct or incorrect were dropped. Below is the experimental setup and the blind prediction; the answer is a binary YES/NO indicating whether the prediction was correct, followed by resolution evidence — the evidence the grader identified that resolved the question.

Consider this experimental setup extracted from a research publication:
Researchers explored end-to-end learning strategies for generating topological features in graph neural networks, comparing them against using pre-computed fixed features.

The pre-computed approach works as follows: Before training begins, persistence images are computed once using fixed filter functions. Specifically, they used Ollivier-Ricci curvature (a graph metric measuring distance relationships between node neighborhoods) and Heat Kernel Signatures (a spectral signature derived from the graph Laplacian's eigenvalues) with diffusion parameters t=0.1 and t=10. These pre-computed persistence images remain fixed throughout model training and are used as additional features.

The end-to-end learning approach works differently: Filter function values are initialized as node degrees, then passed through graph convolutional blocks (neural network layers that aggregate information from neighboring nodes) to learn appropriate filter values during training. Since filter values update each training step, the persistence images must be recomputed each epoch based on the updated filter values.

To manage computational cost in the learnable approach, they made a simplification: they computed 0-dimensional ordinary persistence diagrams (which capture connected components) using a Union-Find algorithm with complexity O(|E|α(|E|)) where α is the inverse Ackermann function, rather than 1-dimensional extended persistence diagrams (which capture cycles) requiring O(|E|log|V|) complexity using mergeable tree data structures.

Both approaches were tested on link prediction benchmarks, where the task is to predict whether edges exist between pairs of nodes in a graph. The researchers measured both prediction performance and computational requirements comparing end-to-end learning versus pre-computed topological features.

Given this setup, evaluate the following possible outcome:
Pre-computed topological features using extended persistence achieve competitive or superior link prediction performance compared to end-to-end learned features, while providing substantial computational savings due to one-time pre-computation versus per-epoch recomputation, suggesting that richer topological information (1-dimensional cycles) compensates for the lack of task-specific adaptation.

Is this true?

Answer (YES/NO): NO